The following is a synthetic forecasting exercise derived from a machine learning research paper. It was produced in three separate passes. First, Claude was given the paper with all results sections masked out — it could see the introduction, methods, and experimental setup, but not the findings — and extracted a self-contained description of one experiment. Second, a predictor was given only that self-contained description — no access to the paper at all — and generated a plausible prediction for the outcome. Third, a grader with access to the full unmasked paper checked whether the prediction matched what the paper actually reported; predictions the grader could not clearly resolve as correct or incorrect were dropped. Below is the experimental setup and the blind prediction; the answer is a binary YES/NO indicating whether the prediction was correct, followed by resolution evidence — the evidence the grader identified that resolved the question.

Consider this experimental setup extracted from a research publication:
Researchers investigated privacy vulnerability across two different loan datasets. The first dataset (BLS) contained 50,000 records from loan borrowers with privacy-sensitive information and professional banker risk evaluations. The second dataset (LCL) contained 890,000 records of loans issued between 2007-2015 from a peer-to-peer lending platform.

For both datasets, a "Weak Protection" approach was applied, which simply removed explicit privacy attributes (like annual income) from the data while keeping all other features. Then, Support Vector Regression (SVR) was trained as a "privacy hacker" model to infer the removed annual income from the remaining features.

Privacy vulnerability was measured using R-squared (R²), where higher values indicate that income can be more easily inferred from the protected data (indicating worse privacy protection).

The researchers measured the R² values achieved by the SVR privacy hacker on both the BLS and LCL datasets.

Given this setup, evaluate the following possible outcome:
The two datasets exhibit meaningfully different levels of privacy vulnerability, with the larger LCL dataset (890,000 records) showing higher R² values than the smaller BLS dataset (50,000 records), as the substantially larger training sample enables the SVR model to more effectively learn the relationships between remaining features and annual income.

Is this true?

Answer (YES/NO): NO